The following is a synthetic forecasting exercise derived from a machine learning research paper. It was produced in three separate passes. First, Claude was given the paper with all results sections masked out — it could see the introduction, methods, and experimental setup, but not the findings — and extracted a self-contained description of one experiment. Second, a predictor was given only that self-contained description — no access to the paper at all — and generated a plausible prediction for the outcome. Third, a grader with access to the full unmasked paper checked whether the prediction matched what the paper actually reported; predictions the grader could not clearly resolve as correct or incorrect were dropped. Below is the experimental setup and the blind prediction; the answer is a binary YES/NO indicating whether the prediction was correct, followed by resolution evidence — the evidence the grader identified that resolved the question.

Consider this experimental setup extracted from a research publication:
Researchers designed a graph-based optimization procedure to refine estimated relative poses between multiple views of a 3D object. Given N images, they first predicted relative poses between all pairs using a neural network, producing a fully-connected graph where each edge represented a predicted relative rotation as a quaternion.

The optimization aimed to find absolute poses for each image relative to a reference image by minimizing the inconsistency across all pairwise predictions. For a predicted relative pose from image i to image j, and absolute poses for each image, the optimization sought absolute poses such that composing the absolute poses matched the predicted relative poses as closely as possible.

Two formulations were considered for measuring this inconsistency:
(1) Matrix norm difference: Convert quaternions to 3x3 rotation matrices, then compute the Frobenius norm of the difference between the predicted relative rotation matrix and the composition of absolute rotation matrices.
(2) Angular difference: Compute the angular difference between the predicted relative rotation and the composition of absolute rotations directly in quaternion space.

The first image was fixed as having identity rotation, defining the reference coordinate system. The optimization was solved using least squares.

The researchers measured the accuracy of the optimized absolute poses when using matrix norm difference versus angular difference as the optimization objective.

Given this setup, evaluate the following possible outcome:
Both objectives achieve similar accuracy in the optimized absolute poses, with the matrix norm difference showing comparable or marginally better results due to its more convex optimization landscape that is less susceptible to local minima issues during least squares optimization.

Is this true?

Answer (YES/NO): NO